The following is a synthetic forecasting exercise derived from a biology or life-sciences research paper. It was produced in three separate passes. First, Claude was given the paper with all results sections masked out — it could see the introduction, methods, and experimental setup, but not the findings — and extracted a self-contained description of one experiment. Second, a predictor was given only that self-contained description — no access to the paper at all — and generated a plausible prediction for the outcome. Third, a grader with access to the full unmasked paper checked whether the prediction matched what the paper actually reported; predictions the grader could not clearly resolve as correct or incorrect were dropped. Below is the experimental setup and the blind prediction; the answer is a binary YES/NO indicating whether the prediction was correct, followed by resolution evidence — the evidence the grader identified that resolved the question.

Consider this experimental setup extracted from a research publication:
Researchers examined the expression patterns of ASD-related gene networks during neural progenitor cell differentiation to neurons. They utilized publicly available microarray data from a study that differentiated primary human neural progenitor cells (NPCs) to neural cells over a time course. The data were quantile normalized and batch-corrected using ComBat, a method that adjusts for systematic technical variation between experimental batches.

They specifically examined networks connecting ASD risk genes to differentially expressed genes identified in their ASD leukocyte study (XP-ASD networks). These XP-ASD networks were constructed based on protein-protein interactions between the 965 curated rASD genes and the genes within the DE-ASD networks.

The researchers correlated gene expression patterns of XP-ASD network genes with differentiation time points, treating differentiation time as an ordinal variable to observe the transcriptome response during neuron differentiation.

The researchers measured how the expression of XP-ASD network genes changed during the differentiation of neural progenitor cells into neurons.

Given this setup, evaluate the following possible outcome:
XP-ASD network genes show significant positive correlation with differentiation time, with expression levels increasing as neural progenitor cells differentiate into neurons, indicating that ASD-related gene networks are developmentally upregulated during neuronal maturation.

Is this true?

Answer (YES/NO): NO